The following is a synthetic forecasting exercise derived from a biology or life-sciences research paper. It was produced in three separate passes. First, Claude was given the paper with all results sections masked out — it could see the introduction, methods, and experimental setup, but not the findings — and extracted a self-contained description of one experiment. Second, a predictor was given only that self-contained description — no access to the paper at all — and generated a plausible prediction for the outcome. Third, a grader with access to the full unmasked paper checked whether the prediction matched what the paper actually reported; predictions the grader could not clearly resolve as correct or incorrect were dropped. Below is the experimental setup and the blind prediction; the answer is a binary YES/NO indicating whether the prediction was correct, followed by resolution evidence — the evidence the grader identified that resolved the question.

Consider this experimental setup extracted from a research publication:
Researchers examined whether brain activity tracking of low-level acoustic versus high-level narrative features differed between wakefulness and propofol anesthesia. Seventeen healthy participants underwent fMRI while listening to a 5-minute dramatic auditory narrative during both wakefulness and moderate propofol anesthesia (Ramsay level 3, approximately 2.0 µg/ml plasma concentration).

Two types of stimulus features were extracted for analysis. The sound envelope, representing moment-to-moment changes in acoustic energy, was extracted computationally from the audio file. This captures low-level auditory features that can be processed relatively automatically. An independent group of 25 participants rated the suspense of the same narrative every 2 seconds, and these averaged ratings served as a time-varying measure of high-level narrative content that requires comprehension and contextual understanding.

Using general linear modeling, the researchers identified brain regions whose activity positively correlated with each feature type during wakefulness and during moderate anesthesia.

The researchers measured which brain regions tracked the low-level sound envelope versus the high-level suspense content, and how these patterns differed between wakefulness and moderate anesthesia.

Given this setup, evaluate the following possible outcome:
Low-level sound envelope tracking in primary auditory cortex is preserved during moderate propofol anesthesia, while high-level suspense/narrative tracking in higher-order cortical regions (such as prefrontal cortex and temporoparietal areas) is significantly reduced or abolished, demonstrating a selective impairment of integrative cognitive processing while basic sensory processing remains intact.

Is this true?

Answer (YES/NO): NO